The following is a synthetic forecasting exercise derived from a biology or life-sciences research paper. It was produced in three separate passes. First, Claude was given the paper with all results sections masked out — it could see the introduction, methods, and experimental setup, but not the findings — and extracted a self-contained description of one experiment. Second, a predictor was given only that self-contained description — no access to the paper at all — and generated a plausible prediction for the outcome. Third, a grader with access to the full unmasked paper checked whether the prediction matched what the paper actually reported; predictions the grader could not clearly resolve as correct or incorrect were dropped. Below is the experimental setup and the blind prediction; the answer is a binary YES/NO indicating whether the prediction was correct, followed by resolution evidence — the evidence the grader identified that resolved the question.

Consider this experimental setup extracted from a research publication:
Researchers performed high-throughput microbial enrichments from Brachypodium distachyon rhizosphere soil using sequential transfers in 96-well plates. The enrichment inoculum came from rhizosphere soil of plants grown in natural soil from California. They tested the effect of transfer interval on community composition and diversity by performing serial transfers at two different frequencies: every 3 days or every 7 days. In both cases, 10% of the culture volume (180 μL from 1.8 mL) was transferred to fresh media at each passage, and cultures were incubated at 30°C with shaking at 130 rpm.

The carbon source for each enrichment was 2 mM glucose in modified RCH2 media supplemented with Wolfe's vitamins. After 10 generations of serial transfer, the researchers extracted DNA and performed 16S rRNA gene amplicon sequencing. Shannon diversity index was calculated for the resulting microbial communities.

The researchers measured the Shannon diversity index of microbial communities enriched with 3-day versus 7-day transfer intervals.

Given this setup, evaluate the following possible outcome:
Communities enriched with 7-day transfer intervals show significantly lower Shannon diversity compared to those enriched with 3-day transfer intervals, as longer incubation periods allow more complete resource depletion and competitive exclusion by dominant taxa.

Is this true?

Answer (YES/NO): YES